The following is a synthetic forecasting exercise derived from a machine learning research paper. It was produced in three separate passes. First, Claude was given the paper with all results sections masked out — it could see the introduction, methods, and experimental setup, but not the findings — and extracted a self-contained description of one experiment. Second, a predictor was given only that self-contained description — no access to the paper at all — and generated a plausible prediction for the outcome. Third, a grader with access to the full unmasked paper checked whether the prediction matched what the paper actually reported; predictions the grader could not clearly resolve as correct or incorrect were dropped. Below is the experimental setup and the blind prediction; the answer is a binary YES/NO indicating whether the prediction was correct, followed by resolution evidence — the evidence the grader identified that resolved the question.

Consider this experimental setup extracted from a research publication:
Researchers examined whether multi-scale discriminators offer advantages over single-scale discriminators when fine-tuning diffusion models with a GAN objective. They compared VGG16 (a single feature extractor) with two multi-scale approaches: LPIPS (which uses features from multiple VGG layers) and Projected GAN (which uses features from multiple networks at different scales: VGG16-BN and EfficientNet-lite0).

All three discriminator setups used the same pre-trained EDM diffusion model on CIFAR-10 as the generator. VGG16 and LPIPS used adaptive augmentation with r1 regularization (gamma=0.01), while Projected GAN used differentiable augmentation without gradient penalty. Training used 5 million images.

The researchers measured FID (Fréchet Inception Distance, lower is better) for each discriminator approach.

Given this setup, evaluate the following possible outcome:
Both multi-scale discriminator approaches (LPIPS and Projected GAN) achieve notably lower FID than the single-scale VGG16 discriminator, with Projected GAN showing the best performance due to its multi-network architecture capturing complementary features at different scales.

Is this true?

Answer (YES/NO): YES